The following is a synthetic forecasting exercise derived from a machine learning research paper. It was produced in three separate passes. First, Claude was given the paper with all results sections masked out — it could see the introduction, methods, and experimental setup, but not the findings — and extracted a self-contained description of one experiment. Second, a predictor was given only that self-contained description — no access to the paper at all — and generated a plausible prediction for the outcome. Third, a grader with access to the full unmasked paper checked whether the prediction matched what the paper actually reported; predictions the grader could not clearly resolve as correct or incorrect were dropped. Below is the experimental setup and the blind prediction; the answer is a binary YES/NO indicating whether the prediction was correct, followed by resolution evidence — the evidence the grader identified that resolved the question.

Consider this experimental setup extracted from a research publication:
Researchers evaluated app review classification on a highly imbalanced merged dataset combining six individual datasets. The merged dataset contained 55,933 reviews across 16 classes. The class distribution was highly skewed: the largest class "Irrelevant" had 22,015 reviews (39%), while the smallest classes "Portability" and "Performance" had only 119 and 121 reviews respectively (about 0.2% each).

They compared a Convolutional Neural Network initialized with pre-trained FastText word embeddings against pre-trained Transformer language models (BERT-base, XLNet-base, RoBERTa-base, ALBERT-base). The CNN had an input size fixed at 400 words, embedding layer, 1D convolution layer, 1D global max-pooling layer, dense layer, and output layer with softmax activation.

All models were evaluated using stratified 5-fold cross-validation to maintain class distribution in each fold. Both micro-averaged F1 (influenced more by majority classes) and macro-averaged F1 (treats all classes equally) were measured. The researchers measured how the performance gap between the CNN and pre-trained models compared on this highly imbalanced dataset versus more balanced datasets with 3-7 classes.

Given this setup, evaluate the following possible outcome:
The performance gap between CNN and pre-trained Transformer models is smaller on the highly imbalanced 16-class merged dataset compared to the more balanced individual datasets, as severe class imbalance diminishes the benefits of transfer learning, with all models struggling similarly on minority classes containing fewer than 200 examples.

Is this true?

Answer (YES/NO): NO